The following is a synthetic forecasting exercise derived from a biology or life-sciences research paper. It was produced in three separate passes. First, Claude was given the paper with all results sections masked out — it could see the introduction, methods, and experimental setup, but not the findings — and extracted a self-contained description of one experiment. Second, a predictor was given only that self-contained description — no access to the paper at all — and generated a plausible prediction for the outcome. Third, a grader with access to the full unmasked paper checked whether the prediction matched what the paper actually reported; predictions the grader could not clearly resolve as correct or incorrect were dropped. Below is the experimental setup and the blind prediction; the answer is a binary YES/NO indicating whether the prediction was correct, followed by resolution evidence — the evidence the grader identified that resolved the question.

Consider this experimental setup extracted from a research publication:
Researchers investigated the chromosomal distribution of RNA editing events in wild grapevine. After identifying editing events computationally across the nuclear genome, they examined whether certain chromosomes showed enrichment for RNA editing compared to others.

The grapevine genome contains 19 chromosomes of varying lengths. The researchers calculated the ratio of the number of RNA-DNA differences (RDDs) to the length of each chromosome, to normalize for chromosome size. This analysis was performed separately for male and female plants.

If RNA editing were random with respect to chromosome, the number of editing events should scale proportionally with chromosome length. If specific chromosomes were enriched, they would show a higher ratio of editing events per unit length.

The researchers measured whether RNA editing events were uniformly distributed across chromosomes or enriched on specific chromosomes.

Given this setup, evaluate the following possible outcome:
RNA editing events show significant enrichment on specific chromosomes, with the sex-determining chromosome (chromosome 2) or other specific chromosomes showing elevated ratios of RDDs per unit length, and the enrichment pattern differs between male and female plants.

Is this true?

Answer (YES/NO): NO